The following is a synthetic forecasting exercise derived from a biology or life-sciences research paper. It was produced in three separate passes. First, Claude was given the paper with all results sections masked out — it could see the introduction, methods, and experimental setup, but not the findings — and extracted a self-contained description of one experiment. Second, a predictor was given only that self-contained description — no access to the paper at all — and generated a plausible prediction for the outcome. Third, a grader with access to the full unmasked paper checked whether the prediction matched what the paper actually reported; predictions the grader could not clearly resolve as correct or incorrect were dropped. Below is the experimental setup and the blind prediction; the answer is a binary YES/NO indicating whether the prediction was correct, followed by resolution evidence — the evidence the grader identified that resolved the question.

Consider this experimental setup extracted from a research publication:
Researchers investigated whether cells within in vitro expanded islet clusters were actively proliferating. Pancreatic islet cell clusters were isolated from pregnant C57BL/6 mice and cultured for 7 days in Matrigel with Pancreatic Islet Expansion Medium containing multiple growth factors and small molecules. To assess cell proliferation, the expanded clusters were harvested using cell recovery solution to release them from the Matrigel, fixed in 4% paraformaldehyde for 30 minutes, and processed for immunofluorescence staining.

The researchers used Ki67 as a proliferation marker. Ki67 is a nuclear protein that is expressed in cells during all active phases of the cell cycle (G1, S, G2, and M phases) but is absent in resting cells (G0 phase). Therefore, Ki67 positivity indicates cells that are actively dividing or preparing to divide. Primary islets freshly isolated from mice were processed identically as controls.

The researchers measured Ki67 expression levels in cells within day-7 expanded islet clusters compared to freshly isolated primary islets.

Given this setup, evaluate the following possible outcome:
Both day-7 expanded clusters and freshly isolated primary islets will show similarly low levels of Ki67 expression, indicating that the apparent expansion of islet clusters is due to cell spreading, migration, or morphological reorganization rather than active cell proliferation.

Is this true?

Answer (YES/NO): NO